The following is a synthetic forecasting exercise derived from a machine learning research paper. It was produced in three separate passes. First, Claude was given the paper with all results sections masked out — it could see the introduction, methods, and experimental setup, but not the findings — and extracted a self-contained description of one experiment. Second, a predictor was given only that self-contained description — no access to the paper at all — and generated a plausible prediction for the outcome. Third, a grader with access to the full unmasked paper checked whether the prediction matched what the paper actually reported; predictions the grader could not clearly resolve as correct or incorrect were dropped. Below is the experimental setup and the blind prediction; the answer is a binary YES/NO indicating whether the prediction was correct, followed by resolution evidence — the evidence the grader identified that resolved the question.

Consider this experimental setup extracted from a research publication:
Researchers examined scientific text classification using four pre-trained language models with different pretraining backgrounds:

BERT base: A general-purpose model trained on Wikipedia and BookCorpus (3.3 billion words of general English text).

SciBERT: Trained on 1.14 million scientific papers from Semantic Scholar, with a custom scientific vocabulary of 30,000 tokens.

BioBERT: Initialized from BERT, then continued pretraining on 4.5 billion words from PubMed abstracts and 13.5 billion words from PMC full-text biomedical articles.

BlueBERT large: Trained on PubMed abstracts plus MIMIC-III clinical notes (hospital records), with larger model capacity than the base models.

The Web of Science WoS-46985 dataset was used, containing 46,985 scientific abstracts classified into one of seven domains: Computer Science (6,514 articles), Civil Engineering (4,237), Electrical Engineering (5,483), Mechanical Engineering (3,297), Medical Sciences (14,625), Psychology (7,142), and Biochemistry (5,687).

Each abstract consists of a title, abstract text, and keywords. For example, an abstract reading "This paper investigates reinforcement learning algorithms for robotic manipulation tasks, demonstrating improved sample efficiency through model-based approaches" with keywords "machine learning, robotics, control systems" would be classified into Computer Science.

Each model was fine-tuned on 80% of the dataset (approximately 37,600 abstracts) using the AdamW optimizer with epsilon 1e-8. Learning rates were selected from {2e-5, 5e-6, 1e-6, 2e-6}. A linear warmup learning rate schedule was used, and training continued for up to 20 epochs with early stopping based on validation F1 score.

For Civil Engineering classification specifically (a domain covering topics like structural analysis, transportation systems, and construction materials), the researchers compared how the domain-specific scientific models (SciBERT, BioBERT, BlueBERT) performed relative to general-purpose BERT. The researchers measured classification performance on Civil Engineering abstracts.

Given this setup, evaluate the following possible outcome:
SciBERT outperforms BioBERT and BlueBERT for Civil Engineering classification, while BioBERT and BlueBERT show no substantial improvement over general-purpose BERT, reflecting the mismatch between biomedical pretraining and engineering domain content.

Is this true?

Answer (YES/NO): NO